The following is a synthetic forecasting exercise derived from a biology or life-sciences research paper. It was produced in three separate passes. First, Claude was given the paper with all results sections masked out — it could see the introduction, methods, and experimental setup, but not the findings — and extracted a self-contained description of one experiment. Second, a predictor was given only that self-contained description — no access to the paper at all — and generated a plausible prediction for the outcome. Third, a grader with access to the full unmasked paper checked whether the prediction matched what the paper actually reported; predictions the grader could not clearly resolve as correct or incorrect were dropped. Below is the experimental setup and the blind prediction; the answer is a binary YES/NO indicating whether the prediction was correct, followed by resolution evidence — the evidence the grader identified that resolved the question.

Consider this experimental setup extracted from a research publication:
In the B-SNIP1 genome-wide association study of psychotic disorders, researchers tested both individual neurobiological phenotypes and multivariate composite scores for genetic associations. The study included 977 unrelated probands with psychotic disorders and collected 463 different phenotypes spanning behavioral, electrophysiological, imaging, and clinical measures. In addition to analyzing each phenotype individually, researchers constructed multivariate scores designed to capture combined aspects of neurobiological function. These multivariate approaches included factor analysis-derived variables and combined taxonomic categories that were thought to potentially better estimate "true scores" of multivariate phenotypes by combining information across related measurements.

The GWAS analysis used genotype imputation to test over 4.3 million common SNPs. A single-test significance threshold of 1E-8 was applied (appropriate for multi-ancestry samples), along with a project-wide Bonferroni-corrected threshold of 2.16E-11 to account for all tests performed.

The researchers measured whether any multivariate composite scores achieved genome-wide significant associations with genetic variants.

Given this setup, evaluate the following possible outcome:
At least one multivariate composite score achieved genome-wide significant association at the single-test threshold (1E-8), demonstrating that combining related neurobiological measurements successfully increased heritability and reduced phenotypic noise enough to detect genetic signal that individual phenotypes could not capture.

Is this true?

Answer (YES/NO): NO